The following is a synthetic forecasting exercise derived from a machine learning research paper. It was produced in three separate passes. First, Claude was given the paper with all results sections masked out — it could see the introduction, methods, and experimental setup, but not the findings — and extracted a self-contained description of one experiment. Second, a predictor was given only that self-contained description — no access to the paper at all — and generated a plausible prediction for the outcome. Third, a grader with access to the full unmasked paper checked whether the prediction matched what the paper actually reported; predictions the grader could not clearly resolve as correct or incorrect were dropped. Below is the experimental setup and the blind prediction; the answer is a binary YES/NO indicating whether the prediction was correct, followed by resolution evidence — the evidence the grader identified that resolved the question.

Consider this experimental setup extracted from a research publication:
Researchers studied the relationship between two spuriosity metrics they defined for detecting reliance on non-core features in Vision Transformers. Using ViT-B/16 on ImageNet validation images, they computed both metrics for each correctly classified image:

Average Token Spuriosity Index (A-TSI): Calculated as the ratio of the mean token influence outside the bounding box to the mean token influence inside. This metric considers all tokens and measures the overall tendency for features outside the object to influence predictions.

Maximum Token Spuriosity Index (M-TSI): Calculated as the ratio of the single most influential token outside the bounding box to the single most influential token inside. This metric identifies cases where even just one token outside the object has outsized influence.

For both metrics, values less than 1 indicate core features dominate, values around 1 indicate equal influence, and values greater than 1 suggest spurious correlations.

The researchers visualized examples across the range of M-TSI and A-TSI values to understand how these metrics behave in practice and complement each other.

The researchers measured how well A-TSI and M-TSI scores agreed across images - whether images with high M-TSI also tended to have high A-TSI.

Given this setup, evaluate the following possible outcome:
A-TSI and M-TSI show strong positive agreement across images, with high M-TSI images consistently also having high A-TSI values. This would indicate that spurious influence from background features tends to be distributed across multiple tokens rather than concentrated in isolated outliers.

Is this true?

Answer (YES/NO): NO